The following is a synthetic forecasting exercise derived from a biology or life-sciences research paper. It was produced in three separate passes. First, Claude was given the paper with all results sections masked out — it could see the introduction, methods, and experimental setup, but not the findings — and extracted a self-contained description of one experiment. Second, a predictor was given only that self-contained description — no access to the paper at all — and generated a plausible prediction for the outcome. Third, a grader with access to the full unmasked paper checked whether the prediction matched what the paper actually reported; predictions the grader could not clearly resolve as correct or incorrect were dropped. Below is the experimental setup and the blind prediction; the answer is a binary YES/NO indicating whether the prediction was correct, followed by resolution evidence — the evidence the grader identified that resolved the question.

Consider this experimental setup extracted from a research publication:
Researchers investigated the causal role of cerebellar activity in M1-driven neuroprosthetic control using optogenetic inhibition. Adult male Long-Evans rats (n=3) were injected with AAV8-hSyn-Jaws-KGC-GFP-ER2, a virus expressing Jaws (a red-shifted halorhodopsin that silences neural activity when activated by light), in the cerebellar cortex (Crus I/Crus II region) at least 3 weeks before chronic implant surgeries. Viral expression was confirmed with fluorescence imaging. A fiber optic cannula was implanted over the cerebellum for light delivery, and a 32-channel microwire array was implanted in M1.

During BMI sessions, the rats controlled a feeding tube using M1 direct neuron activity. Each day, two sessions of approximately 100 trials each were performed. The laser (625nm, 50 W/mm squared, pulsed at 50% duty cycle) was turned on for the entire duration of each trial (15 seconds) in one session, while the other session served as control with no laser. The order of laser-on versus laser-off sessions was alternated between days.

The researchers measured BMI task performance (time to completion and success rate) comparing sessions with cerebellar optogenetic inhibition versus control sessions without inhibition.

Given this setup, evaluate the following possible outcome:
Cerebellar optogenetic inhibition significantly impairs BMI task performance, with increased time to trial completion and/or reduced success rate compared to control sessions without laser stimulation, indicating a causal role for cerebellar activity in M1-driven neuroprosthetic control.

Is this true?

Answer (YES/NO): YES